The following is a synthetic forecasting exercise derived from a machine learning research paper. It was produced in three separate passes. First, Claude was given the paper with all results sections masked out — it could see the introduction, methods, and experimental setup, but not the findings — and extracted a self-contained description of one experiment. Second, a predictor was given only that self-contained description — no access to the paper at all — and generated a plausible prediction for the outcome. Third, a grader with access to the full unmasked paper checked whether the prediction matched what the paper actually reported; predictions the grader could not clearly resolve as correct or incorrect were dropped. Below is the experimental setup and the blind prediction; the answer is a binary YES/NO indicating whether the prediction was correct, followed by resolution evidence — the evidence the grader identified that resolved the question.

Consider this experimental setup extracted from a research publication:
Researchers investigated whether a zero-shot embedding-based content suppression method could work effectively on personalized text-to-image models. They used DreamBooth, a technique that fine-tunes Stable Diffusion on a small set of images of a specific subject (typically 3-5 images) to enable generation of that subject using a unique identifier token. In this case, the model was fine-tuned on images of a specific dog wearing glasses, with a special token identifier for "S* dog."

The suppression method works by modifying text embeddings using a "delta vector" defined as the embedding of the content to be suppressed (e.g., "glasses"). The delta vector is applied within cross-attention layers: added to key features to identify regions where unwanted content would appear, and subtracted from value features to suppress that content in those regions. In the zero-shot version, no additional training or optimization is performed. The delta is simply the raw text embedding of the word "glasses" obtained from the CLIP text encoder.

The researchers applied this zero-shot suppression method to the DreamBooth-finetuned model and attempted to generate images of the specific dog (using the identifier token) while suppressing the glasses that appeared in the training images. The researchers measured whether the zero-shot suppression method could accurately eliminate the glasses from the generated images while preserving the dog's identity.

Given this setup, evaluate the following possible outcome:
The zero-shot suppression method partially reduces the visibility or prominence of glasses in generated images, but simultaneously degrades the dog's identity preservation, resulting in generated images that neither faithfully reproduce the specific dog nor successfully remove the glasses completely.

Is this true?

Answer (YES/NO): NO